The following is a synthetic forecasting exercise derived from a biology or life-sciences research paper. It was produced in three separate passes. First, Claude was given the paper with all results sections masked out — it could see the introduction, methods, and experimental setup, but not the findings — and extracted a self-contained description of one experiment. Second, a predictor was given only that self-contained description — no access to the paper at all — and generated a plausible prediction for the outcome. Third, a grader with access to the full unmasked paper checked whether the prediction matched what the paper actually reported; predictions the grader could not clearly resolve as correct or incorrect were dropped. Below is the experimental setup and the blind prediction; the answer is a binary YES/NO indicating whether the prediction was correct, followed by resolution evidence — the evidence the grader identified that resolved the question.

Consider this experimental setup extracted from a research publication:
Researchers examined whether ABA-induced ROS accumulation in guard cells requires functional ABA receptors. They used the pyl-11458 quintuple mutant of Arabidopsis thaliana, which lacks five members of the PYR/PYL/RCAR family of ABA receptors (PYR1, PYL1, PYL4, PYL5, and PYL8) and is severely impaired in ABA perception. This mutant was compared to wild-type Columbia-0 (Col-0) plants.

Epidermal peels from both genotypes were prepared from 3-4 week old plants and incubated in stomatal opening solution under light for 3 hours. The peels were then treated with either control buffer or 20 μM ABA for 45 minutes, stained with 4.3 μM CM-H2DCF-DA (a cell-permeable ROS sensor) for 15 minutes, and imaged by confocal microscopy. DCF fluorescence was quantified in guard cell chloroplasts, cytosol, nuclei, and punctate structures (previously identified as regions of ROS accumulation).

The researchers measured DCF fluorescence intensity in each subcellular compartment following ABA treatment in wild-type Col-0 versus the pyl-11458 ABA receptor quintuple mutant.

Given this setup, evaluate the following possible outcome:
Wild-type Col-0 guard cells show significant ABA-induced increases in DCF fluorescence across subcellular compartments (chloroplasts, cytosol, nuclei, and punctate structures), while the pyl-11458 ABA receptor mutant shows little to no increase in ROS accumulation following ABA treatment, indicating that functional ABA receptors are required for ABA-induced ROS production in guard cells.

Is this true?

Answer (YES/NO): NO